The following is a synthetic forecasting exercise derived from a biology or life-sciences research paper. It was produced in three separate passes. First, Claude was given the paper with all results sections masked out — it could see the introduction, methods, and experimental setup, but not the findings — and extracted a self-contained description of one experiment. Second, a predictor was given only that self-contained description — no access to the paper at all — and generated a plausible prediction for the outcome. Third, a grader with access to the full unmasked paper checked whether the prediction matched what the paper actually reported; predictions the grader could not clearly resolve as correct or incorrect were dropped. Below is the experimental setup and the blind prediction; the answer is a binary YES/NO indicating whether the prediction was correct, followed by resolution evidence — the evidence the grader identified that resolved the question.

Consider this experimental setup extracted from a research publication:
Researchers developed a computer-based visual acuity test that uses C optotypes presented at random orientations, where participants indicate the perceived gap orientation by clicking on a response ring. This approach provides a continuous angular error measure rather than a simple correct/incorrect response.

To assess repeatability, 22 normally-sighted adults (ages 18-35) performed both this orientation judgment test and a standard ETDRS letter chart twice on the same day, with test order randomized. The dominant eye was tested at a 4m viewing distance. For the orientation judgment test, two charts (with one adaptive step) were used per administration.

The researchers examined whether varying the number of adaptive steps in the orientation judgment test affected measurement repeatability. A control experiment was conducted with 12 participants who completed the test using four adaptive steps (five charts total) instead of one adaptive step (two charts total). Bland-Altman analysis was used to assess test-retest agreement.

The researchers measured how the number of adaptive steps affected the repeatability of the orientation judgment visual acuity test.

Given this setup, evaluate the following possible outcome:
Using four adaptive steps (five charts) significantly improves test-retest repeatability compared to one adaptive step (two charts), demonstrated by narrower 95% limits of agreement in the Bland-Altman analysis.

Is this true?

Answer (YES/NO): YES